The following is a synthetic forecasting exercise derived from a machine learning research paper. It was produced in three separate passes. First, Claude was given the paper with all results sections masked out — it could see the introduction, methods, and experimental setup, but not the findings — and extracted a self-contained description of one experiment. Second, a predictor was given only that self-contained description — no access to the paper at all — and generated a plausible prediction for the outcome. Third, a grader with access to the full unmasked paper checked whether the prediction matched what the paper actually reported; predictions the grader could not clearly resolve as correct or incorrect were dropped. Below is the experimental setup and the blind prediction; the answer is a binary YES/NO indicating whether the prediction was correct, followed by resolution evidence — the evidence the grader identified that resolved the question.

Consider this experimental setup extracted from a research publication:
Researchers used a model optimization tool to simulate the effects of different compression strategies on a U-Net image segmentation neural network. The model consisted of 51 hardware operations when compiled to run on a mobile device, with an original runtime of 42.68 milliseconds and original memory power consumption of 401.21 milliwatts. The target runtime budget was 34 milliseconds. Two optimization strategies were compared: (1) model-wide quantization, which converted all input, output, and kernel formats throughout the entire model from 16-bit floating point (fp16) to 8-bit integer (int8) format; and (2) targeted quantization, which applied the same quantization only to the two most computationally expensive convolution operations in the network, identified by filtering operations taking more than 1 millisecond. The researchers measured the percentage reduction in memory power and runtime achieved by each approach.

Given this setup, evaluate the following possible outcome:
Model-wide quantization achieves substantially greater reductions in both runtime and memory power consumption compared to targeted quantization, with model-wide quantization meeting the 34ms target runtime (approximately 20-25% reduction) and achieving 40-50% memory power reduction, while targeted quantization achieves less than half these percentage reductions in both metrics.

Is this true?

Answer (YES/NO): NO